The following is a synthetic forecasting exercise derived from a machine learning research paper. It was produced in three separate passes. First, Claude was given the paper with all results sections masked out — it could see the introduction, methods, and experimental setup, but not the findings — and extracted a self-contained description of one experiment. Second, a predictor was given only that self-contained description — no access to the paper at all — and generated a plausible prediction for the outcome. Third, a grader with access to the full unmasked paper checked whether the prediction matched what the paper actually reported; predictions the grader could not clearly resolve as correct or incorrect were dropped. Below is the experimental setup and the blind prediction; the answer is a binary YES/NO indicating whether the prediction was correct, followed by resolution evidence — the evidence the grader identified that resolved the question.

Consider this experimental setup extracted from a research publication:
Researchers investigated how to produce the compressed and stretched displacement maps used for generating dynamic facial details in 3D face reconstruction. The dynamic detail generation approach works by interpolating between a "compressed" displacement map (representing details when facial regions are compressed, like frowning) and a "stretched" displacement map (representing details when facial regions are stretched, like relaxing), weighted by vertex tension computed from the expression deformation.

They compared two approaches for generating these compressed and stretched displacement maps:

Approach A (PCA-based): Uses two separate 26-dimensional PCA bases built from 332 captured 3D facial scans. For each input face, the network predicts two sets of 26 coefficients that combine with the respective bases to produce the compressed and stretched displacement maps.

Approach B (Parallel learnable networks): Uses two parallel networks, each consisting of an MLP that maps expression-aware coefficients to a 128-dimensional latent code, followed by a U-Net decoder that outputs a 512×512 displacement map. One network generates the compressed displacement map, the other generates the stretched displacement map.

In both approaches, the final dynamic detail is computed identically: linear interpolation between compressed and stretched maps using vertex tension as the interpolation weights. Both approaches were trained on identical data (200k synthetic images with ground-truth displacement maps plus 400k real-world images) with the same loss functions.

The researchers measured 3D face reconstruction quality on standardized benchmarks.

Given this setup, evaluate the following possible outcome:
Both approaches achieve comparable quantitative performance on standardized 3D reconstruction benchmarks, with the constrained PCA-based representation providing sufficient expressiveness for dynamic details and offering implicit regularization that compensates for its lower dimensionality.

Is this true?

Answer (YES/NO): NO